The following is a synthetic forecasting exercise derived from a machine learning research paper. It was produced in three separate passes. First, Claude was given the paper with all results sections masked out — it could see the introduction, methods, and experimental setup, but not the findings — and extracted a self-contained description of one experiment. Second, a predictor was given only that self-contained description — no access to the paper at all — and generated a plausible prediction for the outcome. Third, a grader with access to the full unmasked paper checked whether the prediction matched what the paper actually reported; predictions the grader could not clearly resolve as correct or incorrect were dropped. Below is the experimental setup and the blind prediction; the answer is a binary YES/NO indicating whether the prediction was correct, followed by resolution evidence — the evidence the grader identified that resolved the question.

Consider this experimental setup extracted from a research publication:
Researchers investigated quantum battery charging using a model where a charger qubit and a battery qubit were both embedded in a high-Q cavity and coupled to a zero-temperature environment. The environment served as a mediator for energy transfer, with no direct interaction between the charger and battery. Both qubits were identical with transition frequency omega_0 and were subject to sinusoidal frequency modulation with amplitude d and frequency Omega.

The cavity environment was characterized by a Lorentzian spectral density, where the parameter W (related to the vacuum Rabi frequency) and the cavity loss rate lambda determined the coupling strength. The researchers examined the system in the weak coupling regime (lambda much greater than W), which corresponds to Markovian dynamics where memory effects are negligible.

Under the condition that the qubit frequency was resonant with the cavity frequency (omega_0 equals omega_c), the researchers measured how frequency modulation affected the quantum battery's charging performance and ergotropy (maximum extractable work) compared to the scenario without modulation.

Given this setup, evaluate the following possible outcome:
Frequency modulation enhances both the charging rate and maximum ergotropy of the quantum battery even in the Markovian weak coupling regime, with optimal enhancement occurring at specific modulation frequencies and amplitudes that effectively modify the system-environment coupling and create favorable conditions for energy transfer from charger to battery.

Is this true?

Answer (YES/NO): YES